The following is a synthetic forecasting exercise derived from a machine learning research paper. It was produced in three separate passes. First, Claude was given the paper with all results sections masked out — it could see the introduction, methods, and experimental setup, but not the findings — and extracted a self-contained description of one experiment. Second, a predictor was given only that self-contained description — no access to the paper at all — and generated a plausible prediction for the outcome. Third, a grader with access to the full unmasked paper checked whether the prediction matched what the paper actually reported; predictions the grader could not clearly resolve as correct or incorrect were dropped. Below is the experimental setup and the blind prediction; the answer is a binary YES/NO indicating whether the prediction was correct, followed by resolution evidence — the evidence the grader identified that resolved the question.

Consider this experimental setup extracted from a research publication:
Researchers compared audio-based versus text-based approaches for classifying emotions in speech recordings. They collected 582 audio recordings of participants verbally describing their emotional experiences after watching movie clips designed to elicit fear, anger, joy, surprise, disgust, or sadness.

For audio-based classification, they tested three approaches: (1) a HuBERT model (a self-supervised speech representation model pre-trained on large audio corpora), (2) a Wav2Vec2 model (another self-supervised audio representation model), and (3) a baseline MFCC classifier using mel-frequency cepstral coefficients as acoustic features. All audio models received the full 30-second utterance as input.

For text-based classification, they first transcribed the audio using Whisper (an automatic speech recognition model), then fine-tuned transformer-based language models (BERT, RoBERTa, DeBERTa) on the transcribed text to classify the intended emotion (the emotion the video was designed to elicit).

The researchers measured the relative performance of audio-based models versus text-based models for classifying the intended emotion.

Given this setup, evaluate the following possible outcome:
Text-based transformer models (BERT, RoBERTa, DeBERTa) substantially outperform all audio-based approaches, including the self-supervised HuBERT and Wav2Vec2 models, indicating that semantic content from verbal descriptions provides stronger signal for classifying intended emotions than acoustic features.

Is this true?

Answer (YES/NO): YES